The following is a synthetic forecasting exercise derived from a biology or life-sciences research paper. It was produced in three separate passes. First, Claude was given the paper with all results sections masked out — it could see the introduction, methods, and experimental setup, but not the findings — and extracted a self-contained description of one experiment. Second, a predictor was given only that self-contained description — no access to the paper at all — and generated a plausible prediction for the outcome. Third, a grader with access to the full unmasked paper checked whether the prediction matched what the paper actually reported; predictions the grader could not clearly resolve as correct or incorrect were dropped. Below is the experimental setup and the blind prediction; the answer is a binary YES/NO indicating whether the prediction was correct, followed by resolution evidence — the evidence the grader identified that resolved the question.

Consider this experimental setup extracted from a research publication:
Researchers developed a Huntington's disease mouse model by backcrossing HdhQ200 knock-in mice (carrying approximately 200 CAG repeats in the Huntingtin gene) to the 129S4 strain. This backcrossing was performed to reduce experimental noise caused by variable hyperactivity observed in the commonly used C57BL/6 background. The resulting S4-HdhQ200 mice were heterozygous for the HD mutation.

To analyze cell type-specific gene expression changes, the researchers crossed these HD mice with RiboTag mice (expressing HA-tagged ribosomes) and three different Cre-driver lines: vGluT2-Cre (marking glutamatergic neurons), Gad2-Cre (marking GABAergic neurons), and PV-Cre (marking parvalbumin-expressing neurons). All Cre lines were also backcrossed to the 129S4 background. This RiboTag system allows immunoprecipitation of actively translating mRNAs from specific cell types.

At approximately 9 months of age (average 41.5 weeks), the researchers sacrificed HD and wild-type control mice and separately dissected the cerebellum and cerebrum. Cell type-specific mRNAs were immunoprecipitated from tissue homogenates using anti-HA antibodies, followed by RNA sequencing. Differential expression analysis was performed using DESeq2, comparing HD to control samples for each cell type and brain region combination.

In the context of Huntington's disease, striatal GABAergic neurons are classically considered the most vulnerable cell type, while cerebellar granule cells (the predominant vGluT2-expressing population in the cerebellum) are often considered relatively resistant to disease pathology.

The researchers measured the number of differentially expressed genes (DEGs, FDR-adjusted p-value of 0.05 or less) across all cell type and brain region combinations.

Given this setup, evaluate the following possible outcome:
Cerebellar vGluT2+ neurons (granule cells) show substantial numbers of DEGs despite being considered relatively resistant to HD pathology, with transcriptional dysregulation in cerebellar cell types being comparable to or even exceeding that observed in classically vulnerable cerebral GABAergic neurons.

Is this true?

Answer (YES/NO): YES